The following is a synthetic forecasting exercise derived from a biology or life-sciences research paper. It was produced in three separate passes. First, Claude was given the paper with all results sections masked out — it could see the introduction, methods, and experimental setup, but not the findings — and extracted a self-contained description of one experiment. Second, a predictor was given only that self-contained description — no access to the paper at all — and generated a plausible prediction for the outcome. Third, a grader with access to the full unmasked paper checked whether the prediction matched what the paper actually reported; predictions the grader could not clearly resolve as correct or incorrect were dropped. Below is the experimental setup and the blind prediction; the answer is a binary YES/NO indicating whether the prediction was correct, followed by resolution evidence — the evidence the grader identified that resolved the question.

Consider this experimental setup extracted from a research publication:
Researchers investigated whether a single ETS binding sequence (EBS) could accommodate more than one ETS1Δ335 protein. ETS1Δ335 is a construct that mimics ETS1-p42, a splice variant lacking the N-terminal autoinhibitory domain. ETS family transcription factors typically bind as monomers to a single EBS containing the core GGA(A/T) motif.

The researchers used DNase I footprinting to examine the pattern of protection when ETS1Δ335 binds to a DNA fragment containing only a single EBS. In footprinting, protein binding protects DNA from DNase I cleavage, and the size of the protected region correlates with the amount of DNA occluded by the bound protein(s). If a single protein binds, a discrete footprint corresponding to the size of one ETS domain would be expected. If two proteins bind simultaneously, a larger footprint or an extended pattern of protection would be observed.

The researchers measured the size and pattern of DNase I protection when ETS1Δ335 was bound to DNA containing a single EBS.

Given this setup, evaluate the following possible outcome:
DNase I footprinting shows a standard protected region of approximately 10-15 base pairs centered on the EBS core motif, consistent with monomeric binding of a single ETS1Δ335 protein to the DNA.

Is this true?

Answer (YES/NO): NO